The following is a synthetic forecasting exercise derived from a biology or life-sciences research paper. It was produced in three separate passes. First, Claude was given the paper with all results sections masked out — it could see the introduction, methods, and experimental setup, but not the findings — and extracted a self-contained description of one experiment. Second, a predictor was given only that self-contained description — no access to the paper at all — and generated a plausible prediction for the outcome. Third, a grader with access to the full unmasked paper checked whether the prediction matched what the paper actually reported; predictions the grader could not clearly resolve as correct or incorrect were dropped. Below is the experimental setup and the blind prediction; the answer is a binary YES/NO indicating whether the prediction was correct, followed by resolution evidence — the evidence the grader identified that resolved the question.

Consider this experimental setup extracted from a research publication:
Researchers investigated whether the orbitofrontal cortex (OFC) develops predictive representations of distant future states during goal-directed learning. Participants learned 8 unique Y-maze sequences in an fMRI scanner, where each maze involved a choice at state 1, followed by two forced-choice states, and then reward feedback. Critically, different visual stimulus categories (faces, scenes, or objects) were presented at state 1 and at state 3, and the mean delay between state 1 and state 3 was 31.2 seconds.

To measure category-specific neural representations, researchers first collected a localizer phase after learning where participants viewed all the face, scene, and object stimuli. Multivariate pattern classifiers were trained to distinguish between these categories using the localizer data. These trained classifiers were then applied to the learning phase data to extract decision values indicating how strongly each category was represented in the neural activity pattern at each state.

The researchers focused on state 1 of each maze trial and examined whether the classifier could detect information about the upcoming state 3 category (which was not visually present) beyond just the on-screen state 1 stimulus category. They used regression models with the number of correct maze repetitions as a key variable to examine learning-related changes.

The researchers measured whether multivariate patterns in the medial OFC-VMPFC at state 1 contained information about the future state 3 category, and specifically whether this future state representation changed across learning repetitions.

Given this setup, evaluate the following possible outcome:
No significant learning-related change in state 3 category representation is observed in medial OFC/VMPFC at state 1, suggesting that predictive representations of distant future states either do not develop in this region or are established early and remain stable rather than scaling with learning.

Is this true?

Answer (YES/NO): NO